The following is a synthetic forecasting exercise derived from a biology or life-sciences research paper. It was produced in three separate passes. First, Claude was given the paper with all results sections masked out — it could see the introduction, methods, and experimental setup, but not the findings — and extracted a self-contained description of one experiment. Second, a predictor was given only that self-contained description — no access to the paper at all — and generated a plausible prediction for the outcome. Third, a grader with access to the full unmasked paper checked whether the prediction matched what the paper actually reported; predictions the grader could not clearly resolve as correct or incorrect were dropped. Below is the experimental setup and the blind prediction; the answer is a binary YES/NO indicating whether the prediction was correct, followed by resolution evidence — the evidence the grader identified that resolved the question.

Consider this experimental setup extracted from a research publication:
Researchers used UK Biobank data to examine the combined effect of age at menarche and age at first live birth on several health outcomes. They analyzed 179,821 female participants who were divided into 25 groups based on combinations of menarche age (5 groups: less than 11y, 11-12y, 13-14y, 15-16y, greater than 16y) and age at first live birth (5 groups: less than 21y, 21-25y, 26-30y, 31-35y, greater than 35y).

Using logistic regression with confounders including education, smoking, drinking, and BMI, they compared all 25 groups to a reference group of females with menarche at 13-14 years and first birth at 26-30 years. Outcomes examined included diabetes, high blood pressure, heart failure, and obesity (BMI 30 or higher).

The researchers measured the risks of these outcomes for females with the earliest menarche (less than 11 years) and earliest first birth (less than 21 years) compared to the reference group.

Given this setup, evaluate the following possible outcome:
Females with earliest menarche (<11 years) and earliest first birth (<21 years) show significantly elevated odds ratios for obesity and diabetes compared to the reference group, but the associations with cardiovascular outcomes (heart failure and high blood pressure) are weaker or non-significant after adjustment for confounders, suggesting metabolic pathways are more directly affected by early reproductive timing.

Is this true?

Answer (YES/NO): NO